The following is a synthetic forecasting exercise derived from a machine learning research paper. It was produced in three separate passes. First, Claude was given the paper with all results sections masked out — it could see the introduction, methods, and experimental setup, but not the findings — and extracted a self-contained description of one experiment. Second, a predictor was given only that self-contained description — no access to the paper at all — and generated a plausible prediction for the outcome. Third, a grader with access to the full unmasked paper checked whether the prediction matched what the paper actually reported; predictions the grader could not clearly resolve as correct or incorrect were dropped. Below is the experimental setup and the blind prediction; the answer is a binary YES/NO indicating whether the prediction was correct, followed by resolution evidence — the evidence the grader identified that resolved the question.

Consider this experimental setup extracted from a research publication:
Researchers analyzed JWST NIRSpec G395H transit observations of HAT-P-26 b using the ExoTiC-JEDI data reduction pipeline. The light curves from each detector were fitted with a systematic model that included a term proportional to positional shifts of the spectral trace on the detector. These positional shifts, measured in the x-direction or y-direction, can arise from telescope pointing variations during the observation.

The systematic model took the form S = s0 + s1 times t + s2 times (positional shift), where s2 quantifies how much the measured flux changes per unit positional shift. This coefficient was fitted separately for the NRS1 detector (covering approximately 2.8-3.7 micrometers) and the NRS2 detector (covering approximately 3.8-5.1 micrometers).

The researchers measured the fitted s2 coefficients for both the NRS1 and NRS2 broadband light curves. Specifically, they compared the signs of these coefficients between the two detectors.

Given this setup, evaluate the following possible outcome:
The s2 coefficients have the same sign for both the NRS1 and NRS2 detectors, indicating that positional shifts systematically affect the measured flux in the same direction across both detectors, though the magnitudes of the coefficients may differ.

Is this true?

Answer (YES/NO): NO